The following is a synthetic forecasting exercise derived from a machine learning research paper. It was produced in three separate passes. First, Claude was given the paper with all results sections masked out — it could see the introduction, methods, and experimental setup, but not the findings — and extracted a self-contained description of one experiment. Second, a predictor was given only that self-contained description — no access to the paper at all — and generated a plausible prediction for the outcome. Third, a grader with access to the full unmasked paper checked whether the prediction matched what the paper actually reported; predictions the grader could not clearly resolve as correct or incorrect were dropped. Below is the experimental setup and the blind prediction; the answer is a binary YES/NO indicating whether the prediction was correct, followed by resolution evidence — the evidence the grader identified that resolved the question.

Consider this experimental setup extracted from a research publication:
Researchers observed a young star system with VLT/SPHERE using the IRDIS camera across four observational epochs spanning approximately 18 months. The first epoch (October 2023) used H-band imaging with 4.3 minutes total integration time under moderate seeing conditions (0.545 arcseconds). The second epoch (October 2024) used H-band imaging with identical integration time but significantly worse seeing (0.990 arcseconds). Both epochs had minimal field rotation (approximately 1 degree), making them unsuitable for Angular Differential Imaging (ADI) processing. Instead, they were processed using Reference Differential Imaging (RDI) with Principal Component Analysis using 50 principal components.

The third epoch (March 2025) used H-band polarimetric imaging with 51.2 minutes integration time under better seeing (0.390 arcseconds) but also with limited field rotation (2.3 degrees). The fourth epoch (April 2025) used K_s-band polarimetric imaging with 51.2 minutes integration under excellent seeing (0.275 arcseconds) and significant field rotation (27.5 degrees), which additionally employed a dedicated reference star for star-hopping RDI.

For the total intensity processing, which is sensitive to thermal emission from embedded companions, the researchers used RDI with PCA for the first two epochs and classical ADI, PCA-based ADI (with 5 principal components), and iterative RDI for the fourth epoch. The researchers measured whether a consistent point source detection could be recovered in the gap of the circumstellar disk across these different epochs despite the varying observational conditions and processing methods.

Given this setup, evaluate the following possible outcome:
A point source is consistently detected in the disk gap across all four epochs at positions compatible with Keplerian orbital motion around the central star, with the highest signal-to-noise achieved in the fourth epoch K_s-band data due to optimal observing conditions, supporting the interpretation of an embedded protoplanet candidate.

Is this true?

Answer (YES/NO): YES